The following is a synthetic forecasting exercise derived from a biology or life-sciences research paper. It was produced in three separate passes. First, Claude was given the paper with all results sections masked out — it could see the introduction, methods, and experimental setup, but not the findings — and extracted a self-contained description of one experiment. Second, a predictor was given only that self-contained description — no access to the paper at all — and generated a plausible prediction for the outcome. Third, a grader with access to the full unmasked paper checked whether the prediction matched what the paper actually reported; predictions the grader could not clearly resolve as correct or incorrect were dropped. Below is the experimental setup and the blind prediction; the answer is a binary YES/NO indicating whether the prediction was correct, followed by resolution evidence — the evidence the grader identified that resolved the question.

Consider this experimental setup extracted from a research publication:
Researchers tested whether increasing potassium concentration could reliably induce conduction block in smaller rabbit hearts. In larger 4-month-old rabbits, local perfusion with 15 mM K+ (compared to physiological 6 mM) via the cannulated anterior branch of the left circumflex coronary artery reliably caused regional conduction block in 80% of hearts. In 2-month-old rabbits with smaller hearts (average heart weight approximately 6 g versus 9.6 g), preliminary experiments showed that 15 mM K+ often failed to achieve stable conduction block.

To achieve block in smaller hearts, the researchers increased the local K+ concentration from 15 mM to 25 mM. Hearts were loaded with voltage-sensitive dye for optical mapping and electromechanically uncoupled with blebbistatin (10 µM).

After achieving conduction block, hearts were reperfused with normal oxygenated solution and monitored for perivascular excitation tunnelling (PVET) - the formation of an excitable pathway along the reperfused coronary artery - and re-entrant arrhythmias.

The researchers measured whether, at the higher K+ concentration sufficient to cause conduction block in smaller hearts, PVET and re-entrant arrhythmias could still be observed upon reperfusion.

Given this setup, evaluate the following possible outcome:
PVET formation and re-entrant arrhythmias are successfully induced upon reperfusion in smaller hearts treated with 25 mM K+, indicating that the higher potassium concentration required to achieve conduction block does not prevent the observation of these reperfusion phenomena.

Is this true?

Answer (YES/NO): YES